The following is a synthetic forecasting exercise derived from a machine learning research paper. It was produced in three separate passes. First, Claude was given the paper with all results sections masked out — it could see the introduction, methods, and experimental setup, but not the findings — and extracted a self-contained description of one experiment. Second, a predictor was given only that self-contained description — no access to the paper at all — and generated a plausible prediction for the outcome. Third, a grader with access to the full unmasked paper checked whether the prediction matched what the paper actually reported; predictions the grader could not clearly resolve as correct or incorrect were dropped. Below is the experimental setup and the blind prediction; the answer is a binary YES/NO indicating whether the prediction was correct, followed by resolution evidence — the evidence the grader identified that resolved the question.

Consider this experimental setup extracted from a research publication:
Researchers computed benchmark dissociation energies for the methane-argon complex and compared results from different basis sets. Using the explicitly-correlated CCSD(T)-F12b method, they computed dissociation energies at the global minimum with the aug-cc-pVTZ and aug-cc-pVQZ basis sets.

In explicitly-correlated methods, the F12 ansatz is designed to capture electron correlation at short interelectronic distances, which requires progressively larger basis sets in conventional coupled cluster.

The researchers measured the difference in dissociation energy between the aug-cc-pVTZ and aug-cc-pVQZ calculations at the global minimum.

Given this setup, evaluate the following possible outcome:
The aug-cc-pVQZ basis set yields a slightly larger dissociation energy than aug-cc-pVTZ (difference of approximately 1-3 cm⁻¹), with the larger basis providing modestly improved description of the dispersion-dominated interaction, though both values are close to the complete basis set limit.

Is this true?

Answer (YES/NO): NO